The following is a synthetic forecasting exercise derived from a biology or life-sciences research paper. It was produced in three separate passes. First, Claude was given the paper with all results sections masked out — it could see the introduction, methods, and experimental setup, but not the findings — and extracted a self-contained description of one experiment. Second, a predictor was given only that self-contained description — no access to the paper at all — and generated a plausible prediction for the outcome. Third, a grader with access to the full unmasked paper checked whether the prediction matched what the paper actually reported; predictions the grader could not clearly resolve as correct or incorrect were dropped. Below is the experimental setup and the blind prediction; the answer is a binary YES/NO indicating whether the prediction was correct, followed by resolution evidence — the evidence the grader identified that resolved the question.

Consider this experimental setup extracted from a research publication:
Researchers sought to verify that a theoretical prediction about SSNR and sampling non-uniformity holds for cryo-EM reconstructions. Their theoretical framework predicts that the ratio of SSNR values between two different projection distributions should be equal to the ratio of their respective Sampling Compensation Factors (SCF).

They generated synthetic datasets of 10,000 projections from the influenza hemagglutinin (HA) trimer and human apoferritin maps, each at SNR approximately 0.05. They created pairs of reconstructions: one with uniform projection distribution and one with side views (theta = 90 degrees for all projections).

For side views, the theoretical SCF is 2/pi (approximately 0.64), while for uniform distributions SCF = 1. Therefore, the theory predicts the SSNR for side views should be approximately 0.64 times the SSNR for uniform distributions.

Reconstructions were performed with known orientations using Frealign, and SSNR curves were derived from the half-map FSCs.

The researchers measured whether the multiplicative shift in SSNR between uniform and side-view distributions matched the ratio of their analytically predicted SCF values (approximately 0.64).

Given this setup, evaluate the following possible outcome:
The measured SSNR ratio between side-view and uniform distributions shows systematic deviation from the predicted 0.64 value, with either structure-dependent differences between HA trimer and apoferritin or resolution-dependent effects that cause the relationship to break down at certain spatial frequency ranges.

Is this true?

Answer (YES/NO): NO